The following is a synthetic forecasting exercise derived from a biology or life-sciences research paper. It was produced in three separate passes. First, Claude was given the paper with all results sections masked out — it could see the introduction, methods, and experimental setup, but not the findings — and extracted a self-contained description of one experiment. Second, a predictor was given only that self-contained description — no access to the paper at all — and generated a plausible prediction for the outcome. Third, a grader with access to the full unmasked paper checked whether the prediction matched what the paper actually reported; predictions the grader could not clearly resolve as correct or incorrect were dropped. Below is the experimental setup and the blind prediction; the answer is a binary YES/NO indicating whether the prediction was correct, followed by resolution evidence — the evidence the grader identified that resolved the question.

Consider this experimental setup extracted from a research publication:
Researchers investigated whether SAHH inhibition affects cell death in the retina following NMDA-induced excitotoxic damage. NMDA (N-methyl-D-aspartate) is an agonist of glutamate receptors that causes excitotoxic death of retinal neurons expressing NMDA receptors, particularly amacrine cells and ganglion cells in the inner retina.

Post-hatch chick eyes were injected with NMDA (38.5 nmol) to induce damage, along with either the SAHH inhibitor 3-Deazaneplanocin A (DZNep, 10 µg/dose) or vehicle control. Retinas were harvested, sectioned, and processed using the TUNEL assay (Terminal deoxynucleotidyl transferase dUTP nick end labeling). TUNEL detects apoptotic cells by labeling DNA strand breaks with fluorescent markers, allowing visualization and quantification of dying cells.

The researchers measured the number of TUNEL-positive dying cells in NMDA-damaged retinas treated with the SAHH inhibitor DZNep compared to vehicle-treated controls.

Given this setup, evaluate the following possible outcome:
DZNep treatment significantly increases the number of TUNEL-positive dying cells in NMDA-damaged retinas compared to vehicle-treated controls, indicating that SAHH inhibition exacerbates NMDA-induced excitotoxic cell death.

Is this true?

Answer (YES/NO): NO